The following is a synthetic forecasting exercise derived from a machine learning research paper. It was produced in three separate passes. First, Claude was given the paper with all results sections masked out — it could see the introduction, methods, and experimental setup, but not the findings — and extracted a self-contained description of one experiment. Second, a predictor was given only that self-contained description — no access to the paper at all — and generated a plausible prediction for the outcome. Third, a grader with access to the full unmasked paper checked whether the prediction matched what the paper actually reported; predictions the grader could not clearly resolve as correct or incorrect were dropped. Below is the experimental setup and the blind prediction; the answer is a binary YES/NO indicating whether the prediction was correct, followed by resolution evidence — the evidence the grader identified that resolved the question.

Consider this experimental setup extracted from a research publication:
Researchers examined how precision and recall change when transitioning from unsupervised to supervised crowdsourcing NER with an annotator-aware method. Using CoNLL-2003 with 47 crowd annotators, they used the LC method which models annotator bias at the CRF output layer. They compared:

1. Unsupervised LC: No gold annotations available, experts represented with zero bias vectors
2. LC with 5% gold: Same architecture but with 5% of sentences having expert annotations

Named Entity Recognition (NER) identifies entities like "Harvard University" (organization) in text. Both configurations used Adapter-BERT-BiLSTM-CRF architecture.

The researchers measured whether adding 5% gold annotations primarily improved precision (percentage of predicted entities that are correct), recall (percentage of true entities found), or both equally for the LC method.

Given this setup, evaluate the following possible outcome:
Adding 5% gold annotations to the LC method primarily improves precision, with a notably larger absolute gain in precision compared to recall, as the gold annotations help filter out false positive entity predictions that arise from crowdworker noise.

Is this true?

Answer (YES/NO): NO